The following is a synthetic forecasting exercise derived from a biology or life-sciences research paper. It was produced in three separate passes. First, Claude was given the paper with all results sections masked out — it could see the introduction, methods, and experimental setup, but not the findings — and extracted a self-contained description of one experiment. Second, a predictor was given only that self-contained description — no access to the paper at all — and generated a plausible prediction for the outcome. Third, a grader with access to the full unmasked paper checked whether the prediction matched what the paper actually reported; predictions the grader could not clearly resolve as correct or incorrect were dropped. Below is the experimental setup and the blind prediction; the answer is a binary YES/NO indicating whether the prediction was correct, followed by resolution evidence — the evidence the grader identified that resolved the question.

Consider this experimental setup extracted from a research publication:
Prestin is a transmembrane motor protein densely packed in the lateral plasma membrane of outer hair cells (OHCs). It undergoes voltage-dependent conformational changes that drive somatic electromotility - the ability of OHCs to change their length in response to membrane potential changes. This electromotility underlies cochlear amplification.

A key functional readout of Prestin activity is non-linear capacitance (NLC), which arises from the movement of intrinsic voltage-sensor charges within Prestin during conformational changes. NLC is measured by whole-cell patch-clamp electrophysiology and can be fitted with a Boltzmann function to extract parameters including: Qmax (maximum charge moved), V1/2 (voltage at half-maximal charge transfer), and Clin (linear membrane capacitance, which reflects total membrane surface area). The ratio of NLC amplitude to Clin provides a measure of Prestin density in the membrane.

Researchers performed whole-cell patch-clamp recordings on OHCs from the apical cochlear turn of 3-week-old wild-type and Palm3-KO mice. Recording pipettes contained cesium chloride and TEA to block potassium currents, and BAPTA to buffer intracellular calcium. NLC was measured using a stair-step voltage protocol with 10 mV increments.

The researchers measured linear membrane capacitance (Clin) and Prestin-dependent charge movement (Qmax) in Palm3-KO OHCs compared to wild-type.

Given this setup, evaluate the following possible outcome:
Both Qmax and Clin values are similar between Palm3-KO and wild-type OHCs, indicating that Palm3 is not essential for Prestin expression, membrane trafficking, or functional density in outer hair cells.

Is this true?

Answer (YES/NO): NO